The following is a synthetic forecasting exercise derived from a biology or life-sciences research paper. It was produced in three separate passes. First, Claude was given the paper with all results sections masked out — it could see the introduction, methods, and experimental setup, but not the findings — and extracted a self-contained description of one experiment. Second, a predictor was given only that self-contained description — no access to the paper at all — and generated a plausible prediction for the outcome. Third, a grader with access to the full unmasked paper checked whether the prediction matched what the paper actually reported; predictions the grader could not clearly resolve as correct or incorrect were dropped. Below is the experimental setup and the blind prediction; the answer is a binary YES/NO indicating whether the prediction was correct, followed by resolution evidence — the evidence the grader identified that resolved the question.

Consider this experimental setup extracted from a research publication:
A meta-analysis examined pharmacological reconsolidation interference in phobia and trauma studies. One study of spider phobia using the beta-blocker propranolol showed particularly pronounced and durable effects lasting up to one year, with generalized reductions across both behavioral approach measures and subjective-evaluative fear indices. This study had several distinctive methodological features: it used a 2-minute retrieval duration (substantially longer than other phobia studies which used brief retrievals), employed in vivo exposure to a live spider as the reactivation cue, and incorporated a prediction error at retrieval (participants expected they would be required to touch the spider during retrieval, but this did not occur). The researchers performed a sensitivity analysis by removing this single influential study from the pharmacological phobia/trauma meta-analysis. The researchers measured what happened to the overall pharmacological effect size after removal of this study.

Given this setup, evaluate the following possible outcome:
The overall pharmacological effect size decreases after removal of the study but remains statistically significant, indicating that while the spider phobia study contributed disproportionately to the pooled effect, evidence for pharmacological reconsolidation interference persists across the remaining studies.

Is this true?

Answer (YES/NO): NO